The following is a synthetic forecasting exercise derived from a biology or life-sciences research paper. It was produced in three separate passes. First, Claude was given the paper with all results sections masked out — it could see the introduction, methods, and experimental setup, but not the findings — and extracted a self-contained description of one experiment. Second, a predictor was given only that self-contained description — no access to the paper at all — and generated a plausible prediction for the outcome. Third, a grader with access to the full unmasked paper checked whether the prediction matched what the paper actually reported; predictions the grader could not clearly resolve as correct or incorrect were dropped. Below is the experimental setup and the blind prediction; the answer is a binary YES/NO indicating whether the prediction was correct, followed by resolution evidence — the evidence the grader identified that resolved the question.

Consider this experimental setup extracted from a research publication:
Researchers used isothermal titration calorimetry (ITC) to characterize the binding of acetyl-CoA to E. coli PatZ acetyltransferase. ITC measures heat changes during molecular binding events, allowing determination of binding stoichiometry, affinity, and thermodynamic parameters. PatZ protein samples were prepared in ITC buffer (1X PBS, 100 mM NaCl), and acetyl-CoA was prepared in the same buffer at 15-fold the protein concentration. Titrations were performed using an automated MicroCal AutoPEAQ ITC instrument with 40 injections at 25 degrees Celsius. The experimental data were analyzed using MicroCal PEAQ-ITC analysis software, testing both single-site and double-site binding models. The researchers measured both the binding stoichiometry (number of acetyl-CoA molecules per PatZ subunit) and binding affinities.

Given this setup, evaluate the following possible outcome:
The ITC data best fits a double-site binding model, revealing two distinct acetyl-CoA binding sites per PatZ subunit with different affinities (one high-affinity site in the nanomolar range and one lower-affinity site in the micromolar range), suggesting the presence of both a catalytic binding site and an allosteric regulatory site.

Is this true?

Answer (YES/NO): YES